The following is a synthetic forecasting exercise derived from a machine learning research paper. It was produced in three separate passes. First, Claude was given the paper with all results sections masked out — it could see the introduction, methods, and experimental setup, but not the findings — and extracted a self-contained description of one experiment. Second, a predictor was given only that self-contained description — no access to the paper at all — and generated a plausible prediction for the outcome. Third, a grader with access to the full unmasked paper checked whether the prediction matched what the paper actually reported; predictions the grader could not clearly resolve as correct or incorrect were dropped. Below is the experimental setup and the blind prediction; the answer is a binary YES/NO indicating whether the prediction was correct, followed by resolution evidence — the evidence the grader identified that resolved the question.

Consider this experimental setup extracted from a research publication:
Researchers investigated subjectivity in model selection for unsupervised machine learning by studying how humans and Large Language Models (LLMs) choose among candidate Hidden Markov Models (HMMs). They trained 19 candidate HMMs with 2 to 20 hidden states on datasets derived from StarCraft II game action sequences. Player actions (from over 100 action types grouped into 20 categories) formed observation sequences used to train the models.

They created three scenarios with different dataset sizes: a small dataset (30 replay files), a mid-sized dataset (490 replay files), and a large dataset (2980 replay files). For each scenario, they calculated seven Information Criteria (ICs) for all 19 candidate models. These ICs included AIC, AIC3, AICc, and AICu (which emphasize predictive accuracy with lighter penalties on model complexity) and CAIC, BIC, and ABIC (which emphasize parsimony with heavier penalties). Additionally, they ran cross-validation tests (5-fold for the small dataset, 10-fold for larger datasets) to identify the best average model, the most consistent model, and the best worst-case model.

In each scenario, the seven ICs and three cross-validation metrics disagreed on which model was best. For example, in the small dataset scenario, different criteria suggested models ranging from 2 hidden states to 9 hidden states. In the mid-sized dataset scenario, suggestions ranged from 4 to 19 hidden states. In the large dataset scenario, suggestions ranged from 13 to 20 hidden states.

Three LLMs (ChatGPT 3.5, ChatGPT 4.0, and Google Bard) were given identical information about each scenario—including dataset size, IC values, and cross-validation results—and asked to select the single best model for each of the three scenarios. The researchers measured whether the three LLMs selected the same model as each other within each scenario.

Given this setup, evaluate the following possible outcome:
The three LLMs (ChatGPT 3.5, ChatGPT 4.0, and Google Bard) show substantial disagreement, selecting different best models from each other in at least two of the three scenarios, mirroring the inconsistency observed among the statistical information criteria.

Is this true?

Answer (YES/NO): NO